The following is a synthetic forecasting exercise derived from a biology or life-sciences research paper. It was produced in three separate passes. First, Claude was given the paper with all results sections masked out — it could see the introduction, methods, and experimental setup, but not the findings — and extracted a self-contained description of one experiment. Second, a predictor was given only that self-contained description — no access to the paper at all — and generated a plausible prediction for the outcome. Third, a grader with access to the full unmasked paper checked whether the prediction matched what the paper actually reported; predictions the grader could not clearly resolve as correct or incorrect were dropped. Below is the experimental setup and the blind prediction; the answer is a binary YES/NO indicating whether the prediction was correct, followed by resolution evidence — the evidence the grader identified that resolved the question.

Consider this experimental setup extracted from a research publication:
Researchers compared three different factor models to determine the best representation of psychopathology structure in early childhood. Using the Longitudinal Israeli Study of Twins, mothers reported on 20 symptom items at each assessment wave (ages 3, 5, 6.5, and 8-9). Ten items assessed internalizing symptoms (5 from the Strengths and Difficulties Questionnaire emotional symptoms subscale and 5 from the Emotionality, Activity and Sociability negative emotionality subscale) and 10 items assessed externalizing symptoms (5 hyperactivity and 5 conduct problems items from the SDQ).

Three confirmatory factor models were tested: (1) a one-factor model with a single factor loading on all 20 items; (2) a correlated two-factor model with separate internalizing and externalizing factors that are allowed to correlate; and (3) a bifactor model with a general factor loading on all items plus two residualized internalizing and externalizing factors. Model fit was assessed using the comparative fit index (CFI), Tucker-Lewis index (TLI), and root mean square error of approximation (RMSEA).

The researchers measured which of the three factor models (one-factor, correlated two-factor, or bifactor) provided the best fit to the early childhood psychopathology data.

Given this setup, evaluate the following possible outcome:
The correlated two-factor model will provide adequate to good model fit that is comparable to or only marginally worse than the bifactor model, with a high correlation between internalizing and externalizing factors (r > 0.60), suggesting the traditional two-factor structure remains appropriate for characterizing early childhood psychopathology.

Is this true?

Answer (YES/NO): NO